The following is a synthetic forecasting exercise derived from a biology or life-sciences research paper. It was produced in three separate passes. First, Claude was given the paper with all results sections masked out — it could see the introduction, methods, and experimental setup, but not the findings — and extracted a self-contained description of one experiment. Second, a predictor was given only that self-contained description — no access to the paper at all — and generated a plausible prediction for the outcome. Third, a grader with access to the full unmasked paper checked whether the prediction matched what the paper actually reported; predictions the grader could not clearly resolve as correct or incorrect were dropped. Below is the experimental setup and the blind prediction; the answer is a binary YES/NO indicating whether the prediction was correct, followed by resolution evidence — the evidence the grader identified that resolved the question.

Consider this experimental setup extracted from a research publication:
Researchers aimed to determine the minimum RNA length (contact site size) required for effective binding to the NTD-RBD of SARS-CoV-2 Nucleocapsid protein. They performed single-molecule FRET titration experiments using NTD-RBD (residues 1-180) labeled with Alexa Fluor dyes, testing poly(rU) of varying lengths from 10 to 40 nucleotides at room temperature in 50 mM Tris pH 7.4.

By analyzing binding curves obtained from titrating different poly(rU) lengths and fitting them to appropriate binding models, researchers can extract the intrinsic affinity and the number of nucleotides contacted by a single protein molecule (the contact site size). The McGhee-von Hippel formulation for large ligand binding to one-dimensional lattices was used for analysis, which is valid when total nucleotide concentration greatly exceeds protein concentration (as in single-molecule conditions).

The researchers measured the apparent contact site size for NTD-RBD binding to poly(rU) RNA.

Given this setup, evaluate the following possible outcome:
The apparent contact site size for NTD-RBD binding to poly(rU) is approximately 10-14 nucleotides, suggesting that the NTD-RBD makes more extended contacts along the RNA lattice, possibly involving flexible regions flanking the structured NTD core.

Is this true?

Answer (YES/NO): NO